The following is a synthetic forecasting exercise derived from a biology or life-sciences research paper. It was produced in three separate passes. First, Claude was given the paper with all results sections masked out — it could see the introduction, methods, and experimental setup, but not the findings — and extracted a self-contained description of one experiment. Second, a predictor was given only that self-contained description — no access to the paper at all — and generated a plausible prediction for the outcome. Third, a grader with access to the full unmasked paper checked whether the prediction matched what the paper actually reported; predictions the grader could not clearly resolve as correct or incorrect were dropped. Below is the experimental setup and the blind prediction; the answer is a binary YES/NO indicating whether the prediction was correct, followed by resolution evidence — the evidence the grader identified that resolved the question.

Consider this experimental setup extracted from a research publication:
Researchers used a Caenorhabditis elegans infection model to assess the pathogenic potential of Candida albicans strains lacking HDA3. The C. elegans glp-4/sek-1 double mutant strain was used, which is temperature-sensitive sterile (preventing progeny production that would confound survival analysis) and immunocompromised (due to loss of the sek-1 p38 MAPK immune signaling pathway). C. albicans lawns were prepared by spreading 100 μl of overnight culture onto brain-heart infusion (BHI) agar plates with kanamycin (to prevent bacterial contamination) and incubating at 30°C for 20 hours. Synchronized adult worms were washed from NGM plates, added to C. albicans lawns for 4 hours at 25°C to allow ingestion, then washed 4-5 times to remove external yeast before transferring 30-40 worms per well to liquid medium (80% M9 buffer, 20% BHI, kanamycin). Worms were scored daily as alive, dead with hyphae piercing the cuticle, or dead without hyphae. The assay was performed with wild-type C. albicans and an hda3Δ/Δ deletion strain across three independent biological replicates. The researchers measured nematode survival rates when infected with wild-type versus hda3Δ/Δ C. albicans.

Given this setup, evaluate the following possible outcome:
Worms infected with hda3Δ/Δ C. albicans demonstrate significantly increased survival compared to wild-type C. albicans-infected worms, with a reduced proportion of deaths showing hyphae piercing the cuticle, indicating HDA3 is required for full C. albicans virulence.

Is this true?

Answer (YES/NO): NO